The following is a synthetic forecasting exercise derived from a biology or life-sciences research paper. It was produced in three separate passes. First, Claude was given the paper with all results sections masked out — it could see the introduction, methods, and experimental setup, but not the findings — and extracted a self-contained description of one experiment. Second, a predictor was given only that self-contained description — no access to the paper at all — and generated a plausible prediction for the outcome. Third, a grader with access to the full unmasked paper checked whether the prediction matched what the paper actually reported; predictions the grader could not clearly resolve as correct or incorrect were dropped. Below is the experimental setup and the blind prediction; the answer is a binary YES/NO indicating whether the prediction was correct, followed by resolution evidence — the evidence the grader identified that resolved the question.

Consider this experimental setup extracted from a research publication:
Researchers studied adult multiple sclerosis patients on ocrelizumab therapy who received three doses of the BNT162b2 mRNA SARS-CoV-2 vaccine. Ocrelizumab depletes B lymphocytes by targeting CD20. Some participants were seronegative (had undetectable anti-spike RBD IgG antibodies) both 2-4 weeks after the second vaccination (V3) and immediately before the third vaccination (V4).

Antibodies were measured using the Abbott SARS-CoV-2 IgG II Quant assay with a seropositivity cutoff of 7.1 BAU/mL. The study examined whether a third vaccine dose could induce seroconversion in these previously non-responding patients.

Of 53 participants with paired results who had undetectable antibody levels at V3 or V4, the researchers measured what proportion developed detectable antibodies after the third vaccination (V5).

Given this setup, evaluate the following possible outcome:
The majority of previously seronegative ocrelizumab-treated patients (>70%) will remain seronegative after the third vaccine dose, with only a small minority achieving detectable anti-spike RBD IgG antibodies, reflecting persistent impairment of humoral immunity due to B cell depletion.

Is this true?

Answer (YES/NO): YES